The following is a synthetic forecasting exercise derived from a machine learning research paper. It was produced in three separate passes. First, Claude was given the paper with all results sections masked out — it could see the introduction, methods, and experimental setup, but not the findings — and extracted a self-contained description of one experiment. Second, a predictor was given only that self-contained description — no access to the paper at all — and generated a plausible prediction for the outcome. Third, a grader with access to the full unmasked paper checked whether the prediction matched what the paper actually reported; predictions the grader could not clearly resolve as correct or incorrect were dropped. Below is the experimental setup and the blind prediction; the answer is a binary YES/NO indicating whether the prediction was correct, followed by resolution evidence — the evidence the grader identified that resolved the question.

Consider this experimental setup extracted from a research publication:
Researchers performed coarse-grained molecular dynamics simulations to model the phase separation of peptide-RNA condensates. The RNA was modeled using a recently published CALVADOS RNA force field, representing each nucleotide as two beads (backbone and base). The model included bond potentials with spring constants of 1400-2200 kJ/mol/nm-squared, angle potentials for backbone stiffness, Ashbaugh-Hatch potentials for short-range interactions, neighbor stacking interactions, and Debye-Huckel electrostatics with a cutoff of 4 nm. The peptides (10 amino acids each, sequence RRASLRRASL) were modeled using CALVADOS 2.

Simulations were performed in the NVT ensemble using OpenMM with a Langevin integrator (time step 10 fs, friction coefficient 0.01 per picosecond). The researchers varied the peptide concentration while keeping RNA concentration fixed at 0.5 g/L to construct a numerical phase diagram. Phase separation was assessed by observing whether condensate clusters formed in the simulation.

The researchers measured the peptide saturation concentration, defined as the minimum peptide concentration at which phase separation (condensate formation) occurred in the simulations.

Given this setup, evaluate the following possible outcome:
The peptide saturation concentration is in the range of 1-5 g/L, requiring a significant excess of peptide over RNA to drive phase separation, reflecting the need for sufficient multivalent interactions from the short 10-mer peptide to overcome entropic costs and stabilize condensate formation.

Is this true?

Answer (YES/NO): NO